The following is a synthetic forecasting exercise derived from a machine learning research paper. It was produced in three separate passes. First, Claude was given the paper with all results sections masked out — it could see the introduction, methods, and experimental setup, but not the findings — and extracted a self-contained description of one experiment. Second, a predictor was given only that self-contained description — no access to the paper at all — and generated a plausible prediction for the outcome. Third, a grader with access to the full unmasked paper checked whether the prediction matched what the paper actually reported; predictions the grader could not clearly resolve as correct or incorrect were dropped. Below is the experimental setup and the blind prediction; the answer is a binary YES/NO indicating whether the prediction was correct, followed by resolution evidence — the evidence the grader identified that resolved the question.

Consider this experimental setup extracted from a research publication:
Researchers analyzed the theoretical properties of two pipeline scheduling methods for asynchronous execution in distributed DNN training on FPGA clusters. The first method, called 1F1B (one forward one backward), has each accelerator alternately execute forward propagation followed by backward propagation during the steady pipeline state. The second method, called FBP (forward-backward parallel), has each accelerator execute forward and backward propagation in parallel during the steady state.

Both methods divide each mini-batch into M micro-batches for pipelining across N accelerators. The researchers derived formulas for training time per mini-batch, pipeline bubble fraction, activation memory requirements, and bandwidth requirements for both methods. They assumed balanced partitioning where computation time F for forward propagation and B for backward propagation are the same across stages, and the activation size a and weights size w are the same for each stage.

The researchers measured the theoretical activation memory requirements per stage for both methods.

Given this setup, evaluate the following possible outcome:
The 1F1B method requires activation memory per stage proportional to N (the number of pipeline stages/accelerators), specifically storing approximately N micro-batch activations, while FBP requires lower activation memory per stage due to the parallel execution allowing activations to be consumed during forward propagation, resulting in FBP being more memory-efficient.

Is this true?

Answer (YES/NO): NO